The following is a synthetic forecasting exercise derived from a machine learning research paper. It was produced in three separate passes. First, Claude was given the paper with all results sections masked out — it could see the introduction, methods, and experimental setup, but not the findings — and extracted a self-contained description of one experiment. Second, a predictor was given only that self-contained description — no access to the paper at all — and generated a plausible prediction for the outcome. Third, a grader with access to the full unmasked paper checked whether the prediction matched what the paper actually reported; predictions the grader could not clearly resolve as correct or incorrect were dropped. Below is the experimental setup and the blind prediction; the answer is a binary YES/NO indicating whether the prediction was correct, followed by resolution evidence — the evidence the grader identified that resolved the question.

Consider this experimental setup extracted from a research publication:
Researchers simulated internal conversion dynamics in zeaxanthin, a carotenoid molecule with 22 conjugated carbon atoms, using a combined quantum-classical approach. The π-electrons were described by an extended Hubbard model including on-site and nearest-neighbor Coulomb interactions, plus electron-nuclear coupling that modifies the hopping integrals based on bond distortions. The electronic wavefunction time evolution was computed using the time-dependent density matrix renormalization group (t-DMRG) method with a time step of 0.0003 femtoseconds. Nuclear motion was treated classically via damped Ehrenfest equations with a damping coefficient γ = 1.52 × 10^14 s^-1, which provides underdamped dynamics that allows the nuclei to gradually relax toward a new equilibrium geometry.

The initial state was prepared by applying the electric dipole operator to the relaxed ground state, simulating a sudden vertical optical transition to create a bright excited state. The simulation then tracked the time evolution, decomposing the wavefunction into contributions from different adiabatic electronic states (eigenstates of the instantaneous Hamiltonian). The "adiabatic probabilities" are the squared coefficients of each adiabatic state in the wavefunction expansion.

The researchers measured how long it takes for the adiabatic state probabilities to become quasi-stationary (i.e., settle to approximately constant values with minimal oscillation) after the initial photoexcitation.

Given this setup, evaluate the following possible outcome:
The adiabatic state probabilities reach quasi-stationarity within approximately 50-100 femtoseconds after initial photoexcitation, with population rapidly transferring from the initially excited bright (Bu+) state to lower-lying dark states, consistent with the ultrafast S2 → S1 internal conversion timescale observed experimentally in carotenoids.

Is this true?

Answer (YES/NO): NO